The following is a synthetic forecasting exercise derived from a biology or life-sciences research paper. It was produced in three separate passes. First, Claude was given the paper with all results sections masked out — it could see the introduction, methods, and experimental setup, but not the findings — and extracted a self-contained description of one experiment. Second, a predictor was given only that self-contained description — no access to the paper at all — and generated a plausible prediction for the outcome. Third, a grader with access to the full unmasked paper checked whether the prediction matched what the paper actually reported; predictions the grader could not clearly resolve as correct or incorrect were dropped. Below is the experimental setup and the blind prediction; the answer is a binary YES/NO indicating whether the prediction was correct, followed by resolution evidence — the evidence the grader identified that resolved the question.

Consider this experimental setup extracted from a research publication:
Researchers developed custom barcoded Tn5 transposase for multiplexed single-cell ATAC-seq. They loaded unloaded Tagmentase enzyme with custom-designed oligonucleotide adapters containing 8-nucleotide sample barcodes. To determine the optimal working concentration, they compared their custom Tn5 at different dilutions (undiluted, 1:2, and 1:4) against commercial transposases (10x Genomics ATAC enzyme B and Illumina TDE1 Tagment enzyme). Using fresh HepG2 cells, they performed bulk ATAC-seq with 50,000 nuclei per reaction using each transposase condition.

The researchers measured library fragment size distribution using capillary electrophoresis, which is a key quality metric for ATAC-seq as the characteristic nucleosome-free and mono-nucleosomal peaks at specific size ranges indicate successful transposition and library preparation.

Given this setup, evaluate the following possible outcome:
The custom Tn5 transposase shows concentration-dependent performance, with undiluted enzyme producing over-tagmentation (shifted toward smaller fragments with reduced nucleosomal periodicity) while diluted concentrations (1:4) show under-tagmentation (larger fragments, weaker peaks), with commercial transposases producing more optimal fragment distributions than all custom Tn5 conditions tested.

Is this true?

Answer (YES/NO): NO